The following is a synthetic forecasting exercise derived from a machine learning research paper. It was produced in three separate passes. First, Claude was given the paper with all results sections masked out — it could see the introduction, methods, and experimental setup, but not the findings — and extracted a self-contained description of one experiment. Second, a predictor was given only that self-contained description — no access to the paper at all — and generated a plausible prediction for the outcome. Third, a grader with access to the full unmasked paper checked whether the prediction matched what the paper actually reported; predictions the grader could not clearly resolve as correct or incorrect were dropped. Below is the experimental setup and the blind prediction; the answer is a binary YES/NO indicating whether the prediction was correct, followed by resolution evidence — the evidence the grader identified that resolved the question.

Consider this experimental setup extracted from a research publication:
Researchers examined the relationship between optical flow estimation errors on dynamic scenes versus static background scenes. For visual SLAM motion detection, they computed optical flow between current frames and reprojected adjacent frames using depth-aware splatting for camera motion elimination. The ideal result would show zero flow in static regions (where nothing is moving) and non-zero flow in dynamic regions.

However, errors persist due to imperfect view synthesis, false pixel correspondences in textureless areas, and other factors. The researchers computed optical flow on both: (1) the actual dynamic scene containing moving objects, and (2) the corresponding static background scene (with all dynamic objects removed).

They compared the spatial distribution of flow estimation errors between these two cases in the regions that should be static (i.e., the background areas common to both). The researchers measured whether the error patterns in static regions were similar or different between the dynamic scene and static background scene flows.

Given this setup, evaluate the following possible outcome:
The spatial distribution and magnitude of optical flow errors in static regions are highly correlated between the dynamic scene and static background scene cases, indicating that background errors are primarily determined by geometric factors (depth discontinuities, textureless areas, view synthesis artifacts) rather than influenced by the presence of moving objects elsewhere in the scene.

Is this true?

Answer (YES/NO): YES